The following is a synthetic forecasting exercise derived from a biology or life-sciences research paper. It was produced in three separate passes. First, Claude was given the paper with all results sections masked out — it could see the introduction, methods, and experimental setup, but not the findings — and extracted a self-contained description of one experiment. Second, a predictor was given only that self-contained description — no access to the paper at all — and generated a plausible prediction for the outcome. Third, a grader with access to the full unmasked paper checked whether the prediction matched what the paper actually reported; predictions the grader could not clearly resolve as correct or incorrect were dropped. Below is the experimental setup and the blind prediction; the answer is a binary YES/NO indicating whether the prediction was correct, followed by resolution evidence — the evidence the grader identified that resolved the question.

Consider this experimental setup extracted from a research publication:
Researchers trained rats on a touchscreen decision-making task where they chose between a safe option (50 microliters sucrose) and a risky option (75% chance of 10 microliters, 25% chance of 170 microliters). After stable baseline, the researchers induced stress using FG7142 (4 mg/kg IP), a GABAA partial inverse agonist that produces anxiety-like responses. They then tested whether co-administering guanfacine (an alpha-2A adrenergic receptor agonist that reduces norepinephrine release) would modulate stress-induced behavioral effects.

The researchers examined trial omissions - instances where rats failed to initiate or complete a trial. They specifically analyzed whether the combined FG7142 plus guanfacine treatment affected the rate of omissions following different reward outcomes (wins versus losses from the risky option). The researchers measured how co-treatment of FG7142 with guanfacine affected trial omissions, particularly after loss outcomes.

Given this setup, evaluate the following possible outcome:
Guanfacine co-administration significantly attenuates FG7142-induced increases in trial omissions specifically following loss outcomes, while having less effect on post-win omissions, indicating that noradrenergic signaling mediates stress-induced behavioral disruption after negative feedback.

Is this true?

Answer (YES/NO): NO